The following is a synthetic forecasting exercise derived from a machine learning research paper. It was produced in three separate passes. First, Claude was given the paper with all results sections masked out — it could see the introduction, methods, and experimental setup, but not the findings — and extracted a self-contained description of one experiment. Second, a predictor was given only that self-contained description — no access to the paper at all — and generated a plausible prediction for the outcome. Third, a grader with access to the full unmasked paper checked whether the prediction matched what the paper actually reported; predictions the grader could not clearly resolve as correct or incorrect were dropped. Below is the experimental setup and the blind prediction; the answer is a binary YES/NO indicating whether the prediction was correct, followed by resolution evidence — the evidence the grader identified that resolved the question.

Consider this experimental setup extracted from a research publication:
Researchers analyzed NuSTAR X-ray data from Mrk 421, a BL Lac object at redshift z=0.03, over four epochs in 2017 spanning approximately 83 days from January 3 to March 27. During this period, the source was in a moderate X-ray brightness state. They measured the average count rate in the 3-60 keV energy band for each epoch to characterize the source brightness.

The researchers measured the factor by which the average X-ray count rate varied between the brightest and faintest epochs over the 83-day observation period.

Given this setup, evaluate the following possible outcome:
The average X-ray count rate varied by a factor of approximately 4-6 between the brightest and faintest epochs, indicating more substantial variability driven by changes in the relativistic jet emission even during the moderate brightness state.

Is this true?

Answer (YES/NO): YES